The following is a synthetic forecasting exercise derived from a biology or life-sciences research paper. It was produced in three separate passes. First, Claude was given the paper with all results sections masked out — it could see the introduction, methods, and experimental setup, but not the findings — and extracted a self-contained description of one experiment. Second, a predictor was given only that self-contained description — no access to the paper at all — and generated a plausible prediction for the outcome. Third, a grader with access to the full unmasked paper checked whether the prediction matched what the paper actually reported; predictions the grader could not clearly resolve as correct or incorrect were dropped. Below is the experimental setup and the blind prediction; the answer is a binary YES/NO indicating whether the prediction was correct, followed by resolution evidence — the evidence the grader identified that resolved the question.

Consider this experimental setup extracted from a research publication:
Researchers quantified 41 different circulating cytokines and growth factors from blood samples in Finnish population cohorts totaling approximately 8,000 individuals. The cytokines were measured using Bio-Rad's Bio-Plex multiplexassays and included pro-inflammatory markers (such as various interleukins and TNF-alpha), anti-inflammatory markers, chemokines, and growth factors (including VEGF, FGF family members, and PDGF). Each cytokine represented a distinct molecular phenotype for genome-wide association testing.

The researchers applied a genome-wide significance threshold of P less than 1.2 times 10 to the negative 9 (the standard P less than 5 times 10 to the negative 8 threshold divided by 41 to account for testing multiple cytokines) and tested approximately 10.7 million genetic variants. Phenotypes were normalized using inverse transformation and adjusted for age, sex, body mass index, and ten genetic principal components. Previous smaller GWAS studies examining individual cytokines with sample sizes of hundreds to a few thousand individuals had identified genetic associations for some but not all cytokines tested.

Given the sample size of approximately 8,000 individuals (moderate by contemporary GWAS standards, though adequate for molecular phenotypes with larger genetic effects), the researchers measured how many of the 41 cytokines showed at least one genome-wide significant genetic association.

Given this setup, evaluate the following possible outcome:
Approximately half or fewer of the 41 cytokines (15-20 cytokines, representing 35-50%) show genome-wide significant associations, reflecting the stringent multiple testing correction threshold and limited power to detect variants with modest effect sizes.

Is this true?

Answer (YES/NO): YES